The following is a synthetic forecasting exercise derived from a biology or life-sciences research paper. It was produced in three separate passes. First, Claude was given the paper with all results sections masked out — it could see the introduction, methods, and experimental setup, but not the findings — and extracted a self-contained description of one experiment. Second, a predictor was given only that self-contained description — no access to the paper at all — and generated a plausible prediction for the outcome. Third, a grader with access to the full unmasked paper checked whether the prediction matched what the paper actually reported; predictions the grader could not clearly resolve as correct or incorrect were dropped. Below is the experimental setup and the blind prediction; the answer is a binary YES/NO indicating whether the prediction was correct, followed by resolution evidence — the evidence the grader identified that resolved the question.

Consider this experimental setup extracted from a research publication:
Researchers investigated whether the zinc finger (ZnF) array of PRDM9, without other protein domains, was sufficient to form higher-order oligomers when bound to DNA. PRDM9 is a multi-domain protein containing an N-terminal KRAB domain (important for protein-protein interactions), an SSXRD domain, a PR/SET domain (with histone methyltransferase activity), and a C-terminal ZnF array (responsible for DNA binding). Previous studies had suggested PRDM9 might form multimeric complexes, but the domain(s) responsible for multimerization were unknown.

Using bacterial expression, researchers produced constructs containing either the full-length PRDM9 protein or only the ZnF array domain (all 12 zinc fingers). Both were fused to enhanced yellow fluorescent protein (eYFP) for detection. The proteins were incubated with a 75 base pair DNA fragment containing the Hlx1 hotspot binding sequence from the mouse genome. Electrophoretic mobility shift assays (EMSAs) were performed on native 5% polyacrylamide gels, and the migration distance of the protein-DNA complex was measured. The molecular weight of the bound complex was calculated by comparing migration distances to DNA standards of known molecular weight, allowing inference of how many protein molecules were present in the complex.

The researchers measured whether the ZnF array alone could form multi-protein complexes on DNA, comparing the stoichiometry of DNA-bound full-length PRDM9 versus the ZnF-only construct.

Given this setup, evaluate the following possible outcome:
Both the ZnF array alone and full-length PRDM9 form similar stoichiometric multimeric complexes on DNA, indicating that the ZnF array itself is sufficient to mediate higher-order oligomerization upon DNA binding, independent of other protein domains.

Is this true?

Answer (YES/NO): YES